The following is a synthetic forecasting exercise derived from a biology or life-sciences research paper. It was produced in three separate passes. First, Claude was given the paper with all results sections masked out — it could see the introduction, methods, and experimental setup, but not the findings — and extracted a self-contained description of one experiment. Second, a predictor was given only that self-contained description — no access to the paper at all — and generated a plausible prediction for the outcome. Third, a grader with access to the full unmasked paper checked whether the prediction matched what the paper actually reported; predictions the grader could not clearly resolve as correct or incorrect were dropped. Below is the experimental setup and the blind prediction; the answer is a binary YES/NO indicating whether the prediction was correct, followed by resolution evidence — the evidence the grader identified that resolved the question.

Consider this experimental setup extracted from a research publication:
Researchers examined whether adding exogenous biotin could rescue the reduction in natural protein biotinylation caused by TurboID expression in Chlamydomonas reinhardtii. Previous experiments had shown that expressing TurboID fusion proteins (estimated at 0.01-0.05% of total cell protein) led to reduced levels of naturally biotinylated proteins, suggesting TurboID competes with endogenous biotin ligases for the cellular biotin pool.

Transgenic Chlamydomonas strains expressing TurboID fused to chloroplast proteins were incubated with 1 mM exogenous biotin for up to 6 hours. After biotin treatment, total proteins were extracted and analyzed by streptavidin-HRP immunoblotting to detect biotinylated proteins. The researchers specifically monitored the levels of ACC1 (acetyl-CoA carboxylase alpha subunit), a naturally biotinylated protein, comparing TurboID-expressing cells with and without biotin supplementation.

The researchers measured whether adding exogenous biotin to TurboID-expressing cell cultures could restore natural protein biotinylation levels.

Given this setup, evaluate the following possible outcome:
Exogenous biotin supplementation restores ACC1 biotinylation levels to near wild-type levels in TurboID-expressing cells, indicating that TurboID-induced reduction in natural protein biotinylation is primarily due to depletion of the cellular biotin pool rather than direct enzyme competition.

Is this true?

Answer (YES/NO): NO